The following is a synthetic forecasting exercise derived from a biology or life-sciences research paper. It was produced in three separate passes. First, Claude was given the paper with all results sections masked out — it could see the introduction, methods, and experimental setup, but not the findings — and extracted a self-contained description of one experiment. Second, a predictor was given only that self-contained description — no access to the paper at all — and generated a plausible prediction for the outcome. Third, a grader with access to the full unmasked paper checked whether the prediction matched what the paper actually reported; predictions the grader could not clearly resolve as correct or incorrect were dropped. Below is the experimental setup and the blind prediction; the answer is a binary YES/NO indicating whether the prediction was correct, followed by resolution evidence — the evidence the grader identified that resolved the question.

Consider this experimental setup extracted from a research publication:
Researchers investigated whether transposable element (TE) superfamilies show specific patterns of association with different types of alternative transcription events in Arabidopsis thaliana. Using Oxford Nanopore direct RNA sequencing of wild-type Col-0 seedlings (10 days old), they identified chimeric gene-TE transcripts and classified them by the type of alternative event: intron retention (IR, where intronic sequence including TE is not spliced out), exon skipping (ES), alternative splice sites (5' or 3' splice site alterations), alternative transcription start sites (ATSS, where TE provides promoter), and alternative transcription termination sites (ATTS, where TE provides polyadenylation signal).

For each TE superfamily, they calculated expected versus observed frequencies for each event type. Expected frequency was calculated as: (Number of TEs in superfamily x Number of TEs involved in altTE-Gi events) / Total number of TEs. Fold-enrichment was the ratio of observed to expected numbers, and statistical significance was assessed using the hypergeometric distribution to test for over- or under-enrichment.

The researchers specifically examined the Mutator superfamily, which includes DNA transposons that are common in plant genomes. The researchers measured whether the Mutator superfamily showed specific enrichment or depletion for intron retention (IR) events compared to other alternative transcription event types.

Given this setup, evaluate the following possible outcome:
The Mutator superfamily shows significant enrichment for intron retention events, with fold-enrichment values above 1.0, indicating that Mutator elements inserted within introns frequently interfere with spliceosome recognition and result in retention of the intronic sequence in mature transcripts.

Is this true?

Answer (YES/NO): YES